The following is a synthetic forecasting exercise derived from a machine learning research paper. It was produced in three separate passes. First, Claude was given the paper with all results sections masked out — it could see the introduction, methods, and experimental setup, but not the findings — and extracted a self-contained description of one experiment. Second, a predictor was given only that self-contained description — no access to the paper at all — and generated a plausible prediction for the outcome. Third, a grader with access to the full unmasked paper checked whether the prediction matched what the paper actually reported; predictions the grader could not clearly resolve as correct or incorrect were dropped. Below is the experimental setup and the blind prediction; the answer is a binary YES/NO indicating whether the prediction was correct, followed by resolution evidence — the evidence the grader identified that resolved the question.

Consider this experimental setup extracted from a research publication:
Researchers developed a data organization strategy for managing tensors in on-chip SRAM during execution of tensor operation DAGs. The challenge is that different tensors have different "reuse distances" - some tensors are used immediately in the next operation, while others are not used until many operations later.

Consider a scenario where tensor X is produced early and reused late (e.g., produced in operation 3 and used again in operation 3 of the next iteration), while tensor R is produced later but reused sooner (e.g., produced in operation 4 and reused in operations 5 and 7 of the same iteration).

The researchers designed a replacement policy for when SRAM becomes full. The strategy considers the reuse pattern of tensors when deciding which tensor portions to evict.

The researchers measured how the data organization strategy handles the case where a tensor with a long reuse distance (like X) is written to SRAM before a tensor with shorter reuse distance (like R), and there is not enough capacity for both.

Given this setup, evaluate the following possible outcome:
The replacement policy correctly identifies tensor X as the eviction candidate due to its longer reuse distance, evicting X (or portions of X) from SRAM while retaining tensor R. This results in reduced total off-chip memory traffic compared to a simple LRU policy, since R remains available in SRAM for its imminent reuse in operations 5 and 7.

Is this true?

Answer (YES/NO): YES